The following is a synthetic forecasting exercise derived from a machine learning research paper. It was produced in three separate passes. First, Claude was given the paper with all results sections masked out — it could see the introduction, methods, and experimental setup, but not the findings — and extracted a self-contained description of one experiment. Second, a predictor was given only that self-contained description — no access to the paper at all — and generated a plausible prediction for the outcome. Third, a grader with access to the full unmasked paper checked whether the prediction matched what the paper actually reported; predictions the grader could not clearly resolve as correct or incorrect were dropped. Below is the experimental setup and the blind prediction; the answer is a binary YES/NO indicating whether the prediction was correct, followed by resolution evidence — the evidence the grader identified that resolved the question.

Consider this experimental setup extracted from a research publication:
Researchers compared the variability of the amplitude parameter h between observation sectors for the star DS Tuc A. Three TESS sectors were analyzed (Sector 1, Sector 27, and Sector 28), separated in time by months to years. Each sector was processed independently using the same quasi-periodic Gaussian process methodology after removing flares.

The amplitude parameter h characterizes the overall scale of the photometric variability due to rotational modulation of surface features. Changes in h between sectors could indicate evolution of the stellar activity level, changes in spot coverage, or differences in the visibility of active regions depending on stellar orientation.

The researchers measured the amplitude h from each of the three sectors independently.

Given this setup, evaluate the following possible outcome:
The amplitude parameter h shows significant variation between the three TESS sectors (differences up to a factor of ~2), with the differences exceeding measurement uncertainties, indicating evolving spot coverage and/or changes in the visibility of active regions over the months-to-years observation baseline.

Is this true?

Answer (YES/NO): YES